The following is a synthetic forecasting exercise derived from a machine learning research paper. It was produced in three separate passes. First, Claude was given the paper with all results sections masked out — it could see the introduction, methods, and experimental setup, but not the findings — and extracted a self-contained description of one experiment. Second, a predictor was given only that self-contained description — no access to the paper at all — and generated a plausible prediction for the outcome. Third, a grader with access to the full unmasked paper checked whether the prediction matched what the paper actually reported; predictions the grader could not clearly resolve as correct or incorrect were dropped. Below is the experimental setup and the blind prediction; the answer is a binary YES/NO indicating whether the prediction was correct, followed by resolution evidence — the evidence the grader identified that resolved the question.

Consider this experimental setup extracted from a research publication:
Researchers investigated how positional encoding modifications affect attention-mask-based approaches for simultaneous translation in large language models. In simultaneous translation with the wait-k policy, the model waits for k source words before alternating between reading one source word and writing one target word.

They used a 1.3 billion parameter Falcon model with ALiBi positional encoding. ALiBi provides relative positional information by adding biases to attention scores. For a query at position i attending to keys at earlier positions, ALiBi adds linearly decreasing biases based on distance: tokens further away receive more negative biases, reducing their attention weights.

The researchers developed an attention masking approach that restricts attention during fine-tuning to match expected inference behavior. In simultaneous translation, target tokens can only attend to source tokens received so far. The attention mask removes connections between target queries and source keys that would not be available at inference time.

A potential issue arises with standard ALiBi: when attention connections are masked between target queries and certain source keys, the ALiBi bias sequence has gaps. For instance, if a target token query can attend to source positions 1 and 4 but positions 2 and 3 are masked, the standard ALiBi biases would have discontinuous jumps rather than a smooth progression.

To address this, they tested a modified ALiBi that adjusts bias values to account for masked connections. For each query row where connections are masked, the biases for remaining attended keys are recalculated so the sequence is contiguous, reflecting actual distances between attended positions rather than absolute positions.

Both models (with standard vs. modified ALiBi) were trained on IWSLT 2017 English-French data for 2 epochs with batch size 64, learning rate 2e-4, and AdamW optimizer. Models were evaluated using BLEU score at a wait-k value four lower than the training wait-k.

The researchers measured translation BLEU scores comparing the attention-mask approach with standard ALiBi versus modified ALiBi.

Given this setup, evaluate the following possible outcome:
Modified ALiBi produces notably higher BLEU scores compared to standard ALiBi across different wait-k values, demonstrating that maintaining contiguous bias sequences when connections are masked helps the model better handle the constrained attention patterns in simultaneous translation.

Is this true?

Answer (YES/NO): YES